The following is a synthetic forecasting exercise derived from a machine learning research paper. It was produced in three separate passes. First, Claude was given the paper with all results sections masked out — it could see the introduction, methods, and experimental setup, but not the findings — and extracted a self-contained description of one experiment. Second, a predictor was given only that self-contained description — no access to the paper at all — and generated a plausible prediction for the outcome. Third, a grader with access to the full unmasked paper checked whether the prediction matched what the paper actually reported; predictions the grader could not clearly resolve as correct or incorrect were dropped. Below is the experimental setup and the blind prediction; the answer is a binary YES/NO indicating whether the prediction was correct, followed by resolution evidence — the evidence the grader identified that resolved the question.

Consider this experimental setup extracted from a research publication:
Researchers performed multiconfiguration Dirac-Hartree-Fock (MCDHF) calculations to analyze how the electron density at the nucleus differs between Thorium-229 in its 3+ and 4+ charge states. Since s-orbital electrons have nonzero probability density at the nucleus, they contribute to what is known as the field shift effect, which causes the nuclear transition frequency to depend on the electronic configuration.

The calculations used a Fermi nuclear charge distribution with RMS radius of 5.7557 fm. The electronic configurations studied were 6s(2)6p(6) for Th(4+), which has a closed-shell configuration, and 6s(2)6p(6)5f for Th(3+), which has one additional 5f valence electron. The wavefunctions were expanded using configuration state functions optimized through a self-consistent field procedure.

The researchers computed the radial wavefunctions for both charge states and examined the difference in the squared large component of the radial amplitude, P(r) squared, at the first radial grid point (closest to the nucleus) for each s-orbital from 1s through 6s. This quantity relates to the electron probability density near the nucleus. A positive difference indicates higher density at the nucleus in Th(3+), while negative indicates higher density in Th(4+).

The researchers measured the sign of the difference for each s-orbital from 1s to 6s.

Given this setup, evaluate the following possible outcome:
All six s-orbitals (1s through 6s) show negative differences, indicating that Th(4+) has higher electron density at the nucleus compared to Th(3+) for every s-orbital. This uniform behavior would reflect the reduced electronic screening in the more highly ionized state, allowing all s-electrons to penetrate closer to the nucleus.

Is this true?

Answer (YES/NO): NO